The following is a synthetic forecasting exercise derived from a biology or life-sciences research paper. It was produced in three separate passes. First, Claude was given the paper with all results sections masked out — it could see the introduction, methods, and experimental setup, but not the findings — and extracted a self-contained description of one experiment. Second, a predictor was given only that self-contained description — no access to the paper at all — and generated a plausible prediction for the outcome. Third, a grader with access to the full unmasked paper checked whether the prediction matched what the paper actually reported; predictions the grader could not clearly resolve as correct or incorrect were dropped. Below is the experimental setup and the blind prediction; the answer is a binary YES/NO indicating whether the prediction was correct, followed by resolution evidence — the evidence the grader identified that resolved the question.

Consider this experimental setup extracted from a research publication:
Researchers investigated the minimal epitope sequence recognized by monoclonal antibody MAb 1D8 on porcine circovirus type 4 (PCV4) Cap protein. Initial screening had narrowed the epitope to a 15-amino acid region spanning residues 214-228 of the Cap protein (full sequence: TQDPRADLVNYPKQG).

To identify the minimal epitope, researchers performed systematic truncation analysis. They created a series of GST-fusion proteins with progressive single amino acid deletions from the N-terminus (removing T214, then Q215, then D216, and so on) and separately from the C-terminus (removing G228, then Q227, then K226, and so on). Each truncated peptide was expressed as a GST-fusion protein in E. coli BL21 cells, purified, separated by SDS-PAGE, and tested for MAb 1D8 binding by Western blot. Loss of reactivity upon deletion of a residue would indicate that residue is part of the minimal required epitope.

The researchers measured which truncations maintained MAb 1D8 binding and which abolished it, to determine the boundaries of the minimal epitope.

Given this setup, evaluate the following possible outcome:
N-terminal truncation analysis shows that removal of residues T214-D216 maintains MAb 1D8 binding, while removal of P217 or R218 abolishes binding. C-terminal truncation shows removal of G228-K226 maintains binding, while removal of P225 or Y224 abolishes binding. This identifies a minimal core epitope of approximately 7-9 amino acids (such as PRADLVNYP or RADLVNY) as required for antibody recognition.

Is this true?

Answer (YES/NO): NO